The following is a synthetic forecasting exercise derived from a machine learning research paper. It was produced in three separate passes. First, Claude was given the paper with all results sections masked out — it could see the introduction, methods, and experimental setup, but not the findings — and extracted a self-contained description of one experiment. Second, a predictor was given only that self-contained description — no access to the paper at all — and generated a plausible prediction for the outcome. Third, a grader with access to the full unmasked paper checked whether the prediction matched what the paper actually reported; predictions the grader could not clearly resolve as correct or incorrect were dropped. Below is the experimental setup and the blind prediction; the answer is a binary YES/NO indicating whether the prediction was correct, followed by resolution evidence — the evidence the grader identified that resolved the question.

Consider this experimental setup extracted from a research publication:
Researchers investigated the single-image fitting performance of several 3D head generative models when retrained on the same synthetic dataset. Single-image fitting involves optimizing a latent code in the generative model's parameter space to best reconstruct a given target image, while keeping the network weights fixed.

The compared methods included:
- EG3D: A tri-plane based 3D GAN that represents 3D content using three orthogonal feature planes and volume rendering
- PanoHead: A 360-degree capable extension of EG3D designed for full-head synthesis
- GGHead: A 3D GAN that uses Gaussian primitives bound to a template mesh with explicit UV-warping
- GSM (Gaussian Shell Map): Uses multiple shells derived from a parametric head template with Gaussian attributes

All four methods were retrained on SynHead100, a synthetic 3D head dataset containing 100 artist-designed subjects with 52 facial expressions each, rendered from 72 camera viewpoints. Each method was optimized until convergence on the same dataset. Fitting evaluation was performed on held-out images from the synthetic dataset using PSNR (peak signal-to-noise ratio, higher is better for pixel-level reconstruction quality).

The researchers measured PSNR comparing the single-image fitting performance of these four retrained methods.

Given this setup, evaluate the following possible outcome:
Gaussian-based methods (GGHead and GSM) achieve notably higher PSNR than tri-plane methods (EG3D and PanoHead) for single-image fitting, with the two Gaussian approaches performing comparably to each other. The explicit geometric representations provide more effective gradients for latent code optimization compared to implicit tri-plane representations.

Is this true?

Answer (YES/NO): NO